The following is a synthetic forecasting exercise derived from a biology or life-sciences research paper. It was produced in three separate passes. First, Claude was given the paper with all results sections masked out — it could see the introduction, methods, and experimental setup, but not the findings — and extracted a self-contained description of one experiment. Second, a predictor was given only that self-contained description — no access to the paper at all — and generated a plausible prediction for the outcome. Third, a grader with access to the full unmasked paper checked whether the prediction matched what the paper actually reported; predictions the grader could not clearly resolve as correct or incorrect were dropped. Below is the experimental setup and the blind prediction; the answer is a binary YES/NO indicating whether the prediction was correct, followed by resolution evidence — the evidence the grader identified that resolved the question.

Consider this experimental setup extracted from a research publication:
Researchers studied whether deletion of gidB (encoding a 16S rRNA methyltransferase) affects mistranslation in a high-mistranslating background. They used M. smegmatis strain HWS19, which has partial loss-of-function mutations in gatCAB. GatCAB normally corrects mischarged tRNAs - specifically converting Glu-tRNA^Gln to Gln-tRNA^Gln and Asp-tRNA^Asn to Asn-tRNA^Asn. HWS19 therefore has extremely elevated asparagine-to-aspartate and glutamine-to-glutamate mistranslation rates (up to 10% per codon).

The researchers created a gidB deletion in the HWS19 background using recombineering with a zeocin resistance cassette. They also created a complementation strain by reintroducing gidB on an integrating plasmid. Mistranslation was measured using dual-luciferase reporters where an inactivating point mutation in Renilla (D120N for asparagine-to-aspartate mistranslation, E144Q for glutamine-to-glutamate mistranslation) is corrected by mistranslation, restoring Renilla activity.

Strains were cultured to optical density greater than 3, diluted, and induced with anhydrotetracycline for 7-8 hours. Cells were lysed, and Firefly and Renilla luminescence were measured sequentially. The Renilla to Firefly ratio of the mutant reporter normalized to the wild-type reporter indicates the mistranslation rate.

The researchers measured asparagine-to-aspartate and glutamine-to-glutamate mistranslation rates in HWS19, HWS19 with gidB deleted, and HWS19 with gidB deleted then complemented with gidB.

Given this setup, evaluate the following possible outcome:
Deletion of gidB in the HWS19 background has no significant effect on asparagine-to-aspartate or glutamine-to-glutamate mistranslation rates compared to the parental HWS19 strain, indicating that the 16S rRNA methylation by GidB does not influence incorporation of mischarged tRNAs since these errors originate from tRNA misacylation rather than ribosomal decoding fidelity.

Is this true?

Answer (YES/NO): NO